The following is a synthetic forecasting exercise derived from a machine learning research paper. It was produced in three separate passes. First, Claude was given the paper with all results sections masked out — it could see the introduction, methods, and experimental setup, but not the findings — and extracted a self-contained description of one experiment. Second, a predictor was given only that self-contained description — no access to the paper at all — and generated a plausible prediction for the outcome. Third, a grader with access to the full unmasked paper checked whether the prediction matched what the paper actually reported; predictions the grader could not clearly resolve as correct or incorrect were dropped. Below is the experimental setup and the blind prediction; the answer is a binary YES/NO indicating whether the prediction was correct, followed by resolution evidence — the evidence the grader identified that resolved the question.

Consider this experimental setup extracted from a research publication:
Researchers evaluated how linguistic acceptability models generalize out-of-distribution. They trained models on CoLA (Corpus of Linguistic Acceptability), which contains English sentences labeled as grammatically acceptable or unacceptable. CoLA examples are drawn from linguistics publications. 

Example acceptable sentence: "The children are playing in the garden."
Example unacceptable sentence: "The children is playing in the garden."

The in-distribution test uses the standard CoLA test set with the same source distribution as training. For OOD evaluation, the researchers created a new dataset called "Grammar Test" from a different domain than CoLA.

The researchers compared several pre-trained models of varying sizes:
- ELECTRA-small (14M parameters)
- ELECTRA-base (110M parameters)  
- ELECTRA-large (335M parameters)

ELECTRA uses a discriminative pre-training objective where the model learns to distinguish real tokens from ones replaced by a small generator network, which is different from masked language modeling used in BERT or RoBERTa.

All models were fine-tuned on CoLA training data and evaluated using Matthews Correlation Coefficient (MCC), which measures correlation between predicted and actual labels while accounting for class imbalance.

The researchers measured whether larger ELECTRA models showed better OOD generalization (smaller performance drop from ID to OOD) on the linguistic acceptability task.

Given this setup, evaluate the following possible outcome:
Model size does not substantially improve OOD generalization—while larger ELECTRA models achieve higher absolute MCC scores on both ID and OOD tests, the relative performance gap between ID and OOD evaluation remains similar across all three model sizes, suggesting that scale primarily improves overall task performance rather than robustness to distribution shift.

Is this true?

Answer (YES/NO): YES